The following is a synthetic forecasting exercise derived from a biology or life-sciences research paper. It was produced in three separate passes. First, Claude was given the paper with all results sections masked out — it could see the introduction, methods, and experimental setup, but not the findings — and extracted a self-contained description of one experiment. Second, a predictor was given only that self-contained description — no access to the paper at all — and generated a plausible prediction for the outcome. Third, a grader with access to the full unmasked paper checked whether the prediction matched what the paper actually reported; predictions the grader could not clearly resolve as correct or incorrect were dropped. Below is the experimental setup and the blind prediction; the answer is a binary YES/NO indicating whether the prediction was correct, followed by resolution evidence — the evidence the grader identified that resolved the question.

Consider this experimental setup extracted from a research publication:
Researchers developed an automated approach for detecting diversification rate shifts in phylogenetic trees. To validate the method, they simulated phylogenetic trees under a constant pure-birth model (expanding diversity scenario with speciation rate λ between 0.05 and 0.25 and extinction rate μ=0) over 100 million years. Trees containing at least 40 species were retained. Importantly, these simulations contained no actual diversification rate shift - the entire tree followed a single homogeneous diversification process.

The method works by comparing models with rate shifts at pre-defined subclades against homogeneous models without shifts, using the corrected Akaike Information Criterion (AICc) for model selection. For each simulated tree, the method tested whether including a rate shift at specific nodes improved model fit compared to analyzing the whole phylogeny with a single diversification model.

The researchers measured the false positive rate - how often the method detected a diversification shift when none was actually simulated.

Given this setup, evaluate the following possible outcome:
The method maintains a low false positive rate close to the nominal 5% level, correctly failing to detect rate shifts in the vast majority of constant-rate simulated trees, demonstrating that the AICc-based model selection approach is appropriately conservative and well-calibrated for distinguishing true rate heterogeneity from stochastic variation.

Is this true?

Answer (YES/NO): NO